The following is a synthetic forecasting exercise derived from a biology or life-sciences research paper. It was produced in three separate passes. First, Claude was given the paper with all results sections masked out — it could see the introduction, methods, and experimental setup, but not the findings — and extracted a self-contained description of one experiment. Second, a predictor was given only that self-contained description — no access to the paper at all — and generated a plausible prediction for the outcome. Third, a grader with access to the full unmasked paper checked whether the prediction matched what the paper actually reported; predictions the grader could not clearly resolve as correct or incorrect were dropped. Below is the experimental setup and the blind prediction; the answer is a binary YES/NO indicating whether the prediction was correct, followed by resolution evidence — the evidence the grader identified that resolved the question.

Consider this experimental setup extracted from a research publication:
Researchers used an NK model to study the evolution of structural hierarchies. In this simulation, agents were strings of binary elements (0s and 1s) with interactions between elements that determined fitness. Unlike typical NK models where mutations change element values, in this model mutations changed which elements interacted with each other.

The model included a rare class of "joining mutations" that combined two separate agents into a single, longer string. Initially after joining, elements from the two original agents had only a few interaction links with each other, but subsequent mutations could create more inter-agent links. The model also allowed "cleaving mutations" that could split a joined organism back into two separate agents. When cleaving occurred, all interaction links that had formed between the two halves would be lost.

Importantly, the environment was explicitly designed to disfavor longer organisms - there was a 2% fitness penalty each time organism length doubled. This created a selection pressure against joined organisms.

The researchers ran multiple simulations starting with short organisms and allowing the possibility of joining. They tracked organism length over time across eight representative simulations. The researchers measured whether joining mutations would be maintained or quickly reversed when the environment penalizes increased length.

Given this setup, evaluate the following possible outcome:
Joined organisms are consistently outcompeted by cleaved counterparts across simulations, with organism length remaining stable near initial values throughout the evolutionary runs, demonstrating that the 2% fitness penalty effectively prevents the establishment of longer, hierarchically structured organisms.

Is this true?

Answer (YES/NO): NO